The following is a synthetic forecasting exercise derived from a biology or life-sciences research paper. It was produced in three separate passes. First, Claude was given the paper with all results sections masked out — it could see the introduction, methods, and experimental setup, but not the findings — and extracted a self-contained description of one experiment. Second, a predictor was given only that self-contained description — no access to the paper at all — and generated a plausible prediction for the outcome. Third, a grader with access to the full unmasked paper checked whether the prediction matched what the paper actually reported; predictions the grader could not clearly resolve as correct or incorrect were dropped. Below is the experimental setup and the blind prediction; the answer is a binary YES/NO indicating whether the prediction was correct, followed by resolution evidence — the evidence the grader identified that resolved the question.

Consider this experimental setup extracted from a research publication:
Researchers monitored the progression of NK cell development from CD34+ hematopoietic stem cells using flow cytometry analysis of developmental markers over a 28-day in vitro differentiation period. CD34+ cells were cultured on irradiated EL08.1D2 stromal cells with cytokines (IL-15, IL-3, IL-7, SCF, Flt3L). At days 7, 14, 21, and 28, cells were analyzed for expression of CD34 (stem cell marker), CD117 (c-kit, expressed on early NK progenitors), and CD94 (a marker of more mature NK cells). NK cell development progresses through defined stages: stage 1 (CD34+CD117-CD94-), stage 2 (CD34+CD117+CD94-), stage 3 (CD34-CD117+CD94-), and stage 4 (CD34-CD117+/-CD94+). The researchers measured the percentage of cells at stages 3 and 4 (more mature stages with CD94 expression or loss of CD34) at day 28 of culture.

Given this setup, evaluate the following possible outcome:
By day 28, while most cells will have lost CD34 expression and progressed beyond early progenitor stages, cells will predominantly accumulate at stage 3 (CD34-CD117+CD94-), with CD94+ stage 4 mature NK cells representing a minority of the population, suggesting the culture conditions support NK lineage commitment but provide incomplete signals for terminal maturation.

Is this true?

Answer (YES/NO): NO